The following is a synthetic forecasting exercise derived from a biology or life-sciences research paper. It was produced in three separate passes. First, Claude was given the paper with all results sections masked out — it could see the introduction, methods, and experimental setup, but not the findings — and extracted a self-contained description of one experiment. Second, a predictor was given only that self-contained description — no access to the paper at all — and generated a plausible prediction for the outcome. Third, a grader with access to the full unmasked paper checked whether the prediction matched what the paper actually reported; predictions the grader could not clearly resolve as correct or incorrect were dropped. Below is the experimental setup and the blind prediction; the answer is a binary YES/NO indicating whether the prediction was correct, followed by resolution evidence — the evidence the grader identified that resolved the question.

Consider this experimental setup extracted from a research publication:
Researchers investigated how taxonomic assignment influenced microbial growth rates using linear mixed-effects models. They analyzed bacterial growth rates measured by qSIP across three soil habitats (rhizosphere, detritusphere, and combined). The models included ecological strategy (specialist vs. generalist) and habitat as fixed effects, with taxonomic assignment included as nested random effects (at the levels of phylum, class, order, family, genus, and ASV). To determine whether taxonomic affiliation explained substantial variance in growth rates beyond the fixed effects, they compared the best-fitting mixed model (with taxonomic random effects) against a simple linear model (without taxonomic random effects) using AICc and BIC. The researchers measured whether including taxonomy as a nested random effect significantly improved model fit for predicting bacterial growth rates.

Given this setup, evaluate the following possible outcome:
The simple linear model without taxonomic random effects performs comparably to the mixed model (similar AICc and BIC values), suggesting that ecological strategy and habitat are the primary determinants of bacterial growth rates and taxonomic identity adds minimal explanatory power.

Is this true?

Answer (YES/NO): NO